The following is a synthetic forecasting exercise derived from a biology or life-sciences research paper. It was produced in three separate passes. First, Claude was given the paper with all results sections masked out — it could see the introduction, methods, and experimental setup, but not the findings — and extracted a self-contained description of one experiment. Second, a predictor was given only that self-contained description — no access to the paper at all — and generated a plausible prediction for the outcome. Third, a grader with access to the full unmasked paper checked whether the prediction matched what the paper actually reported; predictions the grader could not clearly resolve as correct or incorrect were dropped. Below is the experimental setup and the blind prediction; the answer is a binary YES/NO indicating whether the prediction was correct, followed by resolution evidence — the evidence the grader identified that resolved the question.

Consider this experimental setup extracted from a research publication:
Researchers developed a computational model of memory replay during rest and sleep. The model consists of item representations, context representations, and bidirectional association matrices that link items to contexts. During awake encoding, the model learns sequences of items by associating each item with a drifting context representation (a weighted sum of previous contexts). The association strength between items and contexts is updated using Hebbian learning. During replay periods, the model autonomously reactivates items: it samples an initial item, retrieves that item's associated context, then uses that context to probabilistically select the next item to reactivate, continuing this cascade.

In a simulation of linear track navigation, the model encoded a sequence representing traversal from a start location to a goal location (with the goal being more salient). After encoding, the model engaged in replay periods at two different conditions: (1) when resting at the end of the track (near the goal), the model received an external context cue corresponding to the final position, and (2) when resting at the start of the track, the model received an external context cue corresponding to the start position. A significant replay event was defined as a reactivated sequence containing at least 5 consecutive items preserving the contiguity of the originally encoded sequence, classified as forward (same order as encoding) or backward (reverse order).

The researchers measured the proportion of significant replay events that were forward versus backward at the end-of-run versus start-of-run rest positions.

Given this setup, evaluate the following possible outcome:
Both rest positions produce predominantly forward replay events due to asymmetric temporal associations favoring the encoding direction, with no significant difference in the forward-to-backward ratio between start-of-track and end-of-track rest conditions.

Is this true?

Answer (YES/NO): NO